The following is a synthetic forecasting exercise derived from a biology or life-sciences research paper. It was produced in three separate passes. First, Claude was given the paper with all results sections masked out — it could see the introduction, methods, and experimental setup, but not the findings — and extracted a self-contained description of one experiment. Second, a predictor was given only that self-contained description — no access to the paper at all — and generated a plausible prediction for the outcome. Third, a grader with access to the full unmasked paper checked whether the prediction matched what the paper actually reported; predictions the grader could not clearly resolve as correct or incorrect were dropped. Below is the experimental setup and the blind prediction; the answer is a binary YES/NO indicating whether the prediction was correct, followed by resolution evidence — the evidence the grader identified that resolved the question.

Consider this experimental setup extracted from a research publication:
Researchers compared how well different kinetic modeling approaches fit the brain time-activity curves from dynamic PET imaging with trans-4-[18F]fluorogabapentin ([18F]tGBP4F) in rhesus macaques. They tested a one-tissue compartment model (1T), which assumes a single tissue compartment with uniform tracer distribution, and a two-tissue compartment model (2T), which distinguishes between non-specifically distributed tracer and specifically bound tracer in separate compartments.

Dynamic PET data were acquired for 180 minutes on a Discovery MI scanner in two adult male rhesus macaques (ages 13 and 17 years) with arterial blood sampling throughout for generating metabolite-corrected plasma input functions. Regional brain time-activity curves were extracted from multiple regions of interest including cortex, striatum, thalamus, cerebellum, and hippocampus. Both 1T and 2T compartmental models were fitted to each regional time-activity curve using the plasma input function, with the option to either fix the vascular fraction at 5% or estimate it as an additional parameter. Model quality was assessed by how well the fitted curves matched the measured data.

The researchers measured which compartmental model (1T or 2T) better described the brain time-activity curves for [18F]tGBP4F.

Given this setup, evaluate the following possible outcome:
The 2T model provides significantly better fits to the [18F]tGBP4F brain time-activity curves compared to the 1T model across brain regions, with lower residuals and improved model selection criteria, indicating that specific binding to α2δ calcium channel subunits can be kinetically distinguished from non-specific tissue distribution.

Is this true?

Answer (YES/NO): NO